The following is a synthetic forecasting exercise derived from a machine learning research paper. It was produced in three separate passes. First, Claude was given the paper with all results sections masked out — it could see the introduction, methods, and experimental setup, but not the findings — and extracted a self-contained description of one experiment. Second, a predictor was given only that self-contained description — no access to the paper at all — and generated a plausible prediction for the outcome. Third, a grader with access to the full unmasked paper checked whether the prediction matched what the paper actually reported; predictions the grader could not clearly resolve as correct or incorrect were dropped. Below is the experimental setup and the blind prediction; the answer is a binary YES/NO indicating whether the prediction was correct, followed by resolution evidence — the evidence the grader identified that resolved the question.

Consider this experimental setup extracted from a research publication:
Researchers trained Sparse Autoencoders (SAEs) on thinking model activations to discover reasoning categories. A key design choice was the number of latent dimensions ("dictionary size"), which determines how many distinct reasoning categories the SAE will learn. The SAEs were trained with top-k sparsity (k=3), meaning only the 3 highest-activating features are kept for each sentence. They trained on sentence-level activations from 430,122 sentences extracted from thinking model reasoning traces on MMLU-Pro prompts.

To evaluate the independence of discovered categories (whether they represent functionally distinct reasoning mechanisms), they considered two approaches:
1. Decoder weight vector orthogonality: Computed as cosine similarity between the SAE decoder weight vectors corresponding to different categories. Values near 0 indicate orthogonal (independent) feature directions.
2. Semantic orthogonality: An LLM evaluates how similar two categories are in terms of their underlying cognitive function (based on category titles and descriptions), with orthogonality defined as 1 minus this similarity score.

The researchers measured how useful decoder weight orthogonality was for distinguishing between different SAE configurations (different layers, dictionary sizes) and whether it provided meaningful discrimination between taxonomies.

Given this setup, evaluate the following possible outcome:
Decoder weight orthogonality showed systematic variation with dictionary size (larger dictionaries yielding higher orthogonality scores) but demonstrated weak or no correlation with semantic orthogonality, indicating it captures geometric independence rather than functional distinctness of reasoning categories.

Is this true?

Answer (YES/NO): NO